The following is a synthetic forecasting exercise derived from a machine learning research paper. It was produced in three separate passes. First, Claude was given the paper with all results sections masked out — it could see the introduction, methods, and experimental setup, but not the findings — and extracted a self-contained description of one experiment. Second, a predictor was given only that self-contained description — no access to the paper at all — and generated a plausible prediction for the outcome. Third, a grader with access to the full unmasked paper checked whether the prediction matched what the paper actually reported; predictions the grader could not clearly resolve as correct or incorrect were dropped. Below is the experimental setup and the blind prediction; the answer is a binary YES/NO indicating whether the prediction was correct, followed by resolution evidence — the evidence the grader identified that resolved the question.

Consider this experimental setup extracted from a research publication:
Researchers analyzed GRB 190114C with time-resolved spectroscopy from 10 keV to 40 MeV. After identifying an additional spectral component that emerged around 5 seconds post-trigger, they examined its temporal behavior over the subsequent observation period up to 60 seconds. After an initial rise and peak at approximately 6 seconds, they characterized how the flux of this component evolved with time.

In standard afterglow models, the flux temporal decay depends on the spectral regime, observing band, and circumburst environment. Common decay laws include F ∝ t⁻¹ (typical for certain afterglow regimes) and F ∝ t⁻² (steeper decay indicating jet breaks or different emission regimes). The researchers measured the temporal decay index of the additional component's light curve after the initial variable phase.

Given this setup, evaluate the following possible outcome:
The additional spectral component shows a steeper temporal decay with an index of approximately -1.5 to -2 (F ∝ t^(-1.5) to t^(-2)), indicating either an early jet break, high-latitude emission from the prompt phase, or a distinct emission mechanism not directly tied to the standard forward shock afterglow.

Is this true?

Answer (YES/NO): NO